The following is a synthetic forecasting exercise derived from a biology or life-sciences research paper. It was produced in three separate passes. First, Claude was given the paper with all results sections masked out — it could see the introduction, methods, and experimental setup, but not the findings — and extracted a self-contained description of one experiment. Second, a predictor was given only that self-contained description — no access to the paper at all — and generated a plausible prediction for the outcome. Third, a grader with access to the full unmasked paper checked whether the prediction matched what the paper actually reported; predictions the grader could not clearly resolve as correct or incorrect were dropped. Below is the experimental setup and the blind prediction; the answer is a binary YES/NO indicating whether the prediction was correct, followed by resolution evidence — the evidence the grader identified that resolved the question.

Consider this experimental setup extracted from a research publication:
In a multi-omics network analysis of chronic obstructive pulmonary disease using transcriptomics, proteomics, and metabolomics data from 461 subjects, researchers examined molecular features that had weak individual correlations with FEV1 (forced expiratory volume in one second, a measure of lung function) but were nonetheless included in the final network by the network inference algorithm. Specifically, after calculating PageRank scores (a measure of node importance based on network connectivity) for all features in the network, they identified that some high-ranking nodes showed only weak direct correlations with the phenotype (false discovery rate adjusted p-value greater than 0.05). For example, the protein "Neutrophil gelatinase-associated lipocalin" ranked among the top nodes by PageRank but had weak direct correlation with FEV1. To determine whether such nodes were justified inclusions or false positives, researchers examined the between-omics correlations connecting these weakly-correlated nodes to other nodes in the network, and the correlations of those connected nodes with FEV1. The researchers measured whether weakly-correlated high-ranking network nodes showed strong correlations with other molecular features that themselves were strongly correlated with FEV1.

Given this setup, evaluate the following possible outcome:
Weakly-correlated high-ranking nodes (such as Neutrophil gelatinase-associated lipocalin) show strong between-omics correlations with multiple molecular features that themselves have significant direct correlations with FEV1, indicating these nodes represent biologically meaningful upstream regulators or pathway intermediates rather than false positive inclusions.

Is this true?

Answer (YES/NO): NO